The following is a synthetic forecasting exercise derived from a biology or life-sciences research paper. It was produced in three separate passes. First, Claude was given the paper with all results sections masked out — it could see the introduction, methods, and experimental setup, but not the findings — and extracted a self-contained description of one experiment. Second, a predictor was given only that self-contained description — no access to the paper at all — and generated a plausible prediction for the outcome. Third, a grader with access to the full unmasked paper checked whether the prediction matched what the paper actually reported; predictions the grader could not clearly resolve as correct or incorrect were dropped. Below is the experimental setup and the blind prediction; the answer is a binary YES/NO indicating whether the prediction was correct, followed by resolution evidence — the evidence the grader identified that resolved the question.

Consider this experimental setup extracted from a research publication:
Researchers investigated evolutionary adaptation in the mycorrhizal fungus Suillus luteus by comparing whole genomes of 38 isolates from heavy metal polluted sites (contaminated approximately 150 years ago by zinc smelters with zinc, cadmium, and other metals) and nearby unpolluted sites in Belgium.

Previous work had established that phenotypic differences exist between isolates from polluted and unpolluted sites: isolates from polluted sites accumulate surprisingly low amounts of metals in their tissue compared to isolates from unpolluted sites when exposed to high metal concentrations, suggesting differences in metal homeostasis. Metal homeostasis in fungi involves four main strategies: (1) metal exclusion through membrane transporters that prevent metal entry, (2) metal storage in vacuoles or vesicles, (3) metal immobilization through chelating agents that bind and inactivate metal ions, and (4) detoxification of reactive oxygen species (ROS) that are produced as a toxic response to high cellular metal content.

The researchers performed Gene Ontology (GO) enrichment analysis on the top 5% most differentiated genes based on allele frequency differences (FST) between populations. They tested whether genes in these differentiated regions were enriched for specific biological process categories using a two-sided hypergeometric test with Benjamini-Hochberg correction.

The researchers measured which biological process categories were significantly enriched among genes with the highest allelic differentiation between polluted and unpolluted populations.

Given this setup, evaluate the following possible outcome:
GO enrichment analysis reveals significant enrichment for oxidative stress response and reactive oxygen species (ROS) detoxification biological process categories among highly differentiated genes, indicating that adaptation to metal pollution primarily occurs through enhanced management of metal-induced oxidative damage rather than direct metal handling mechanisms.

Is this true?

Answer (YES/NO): NO